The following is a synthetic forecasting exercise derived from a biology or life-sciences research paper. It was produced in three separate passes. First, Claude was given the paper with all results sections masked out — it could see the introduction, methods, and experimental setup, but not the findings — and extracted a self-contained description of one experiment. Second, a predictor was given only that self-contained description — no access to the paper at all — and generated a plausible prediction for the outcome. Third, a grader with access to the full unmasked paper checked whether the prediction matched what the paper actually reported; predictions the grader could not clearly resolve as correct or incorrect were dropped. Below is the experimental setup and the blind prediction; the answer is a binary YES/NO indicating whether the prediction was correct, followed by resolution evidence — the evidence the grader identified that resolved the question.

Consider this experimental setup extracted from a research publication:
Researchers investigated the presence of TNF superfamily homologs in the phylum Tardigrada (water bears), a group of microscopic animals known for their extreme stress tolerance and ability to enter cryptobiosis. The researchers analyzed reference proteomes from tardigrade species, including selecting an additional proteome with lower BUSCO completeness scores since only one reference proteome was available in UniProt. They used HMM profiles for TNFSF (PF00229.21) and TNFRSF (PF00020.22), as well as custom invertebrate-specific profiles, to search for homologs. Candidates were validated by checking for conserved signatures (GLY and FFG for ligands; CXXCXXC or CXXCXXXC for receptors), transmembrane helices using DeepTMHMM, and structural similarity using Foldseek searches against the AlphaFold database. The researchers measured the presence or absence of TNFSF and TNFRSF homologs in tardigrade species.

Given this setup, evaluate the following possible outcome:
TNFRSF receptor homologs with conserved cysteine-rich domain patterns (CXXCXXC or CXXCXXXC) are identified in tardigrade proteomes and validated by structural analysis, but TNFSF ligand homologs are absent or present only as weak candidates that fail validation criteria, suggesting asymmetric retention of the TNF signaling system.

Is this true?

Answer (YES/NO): YES